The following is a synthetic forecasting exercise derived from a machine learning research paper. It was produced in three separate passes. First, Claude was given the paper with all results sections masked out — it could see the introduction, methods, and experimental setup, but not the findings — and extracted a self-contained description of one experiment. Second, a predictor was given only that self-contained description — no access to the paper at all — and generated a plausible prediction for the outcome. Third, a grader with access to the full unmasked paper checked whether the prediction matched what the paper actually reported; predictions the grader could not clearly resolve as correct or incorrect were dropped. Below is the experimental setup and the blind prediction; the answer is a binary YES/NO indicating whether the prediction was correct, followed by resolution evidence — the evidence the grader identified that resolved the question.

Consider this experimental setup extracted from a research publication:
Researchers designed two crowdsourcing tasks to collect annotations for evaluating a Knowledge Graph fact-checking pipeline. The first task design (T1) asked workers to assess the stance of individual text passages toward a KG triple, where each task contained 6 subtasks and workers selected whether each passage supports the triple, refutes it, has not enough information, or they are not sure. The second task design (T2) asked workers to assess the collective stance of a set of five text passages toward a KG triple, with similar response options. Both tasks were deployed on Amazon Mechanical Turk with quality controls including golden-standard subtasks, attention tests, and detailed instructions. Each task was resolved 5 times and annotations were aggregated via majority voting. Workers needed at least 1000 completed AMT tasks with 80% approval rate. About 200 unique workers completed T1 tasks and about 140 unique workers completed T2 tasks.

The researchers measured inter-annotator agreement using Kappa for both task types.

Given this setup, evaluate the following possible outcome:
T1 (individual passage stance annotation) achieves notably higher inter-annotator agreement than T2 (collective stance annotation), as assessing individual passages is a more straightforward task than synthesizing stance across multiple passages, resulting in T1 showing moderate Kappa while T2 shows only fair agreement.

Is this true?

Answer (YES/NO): YES